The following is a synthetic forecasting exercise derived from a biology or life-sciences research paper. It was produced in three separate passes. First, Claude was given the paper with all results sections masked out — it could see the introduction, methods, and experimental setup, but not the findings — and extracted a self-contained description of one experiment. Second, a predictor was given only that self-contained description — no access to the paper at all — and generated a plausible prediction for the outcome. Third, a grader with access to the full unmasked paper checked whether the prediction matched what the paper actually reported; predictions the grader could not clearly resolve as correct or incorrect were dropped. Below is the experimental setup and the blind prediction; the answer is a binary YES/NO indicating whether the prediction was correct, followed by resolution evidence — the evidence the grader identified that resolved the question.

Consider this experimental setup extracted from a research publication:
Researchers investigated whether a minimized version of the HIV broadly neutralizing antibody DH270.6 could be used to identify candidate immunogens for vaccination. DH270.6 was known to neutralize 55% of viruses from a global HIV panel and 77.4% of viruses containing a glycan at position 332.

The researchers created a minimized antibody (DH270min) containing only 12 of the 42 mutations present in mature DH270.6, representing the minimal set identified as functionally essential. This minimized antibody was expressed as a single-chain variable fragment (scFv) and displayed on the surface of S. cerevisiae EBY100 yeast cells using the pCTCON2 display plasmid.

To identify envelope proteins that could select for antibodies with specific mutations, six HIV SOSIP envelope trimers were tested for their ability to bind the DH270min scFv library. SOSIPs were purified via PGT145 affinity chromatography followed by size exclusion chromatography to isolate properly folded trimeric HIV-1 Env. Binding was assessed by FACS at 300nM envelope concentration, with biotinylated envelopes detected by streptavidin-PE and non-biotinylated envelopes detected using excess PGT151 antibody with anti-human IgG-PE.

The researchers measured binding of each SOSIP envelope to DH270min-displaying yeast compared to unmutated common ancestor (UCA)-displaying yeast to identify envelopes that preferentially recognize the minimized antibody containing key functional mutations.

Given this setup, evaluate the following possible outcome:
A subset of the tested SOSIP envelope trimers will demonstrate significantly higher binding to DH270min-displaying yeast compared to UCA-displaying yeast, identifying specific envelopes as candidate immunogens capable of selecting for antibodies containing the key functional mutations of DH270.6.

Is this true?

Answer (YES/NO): YES